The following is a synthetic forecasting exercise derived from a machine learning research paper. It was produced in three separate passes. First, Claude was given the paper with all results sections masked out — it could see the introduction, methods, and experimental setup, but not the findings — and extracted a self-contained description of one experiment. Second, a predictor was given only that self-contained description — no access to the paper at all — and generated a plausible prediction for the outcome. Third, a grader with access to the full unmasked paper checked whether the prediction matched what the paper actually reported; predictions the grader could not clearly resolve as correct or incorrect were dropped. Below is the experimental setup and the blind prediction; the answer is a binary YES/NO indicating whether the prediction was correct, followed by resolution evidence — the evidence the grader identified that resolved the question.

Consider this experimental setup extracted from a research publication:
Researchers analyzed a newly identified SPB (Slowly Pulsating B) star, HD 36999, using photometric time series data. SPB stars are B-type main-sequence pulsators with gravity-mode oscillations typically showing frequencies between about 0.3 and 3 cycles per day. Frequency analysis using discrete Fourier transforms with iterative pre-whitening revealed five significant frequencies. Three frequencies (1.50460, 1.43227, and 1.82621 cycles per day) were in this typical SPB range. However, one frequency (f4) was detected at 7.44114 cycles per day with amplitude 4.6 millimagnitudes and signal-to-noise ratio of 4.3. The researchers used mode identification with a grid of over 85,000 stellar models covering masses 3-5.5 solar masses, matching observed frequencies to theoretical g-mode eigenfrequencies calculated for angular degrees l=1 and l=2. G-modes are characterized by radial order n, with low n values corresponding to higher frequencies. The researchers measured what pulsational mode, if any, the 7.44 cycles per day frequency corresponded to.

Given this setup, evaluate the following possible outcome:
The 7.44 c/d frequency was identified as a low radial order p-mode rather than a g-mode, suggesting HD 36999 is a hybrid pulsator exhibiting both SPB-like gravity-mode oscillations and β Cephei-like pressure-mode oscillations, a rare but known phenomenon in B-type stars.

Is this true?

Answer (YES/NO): NO